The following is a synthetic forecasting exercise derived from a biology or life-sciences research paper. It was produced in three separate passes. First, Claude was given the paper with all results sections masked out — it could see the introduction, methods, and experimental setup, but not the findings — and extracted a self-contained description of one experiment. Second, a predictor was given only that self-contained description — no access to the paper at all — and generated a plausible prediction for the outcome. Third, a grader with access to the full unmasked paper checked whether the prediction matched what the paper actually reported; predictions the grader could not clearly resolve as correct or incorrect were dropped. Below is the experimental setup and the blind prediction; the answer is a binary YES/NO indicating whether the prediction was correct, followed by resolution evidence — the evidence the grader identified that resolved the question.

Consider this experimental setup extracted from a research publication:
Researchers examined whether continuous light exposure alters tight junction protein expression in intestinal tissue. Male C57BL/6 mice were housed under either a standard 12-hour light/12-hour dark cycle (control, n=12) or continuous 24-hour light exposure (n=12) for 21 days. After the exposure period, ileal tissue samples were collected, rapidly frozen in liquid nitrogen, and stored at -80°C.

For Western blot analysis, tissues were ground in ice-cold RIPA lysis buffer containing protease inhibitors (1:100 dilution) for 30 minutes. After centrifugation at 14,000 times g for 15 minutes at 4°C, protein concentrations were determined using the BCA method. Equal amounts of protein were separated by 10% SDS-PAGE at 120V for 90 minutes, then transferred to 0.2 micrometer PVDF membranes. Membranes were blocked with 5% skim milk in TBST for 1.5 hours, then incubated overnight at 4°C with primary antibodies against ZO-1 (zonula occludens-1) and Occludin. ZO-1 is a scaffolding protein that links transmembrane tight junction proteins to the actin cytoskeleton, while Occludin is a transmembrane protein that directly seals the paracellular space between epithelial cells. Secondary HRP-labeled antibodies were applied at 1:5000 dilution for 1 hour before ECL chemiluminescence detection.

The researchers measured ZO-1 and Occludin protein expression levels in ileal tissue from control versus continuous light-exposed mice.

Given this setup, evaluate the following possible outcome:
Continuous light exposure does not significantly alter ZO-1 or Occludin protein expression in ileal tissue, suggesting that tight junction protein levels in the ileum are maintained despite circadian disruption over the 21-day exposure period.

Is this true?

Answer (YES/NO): NO